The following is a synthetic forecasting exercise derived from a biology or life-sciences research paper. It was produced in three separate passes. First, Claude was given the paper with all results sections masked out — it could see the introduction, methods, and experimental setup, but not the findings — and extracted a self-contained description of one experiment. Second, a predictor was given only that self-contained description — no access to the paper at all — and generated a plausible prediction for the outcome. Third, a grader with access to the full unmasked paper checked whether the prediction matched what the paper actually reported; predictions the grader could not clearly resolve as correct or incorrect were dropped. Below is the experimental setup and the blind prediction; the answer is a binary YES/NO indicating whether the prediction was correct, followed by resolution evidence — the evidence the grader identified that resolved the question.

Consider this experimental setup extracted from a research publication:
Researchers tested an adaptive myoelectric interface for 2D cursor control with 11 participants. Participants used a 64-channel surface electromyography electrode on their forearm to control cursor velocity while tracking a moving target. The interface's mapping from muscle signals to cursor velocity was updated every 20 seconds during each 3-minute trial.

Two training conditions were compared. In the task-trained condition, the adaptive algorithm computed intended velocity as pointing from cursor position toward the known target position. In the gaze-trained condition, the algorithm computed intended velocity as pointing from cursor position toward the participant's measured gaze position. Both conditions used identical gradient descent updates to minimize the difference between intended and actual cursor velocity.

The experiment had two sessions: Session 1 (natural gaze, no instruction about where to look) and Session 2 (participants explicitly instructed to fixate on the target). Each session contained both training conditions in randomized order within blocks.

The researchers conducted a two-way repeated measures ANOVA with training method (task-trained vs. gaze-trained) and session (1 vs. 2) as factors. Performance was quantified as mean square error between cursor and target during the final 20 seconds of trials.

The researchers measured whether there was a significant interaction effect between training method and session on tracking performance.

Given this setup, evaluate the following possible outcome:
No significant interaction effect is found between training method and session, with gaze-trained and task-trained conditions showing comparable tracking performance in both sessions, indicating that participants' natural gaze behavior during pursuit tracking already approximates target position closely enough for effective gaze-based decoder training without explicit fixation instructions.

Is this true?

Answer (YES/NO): YES